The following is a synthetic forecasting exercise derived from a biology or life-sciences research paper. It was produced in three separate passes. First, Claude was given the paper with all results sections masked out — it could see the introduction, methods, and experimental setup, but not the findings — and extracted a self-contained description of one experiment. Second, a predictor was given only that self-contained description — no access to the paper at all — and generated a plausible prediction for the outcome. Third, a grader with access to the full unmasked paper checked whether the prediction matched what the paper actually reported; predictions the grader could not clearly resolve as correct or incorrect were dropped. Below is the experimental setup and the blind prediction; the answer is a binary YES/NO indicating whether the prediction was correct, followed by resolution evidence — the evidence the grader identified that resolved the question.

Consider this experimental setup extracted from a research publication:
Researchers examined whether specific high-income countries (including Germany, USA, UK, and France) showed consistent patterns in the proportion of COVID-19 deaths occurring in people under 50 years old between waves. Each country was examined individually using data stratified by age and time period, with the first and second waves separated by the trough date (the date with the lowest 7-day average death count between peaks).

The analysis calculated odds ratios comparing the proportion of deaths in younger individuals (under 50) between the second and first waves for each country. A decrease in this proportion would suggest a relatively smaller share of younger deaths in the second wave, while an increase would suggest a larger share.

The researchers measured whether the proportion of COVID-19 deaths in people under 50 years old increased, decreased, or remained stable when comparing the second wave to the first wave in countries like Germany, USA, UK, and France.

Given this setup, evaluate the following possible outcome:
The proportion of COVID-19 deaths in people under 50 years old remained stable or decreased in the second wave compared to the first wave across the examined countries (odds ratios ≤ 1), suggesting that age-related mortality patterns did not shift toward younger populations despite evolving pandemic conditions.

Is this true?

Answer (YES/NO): YES